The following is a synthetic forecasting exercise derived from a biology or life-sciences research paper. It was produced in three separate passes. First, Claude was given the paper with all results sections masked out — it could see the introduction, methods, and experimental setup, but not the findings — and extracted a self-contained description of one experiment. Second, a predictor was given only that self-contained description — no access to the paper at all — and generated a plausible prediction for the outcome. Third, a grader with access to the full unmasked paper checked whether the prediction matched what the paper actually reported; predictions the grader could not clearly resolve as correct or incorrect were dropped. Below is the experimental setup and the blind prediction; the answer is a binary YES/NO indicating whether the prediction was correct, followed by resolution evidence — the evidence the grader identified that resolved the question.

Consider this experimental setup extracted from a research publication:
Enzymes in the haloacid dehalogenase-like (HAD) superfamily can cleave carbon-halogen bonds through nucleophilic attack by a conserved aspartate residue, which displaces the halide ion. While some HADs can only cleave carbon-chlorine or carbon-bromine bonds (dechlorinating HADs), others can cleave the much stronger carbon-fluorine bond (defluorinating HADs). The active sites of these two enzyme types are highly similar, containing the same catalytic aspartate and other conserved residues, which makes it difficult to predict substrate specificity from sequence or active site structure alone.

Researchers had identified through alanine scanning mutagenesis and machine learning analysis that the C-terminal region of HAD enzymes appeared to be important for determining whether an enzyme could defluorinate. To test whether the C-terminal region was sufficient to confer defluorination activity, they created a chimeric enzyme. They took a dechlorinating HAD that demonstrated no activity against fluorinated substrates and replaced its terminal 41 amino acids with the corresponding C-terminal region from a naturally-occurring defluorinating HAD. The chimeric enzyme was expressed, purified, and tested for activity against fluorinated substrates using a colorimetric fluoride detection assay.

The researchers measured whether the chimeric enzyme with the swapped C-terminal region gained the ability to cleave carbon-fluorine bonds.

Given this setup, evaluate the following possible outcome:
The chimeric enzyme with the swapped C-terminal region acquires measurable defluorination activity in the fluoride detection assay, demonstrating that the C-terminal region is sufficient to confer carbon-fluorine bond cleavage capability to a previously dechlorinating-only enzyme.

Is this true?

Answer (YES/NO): YES